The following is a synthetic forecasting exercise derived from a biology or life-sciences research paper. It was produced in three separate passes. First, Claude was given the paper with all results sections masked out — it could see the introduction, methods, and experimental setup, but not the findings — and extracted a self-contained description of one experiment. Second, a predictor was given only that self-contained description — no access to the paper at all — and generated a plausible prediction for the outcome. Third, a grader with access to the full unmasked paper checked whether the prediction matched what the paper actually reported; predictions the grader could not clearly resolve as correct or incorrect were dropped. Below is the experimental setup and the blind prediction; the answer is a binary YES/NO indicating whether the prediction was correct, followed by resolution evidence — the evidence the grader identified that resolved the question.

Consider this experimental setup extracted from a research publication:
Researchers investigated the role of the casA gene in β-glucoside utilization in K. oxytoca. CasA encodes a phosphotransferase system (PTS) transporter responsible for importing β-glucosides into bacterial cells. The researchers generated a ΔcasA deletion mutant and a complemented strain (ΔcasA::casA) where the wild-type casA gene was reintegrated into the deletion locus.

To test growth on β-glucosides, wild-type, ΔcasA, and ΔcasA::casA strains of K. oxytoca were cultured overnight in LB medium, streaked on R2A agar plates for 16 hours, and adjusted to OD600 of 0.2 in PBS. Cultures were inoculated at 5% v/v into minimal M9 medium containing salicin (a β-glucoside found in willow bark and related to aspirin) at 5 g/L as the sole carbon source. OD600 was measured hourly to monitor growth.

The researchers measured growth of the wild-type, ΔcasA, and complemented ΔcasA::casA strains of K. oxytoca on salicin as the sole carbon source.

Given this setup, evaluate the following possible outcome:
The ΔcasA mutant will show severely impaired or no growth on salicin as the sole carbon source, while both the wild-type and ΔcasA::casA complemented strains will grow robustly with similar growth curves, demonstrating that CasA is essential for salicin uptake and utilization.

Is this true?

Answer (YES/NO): YES